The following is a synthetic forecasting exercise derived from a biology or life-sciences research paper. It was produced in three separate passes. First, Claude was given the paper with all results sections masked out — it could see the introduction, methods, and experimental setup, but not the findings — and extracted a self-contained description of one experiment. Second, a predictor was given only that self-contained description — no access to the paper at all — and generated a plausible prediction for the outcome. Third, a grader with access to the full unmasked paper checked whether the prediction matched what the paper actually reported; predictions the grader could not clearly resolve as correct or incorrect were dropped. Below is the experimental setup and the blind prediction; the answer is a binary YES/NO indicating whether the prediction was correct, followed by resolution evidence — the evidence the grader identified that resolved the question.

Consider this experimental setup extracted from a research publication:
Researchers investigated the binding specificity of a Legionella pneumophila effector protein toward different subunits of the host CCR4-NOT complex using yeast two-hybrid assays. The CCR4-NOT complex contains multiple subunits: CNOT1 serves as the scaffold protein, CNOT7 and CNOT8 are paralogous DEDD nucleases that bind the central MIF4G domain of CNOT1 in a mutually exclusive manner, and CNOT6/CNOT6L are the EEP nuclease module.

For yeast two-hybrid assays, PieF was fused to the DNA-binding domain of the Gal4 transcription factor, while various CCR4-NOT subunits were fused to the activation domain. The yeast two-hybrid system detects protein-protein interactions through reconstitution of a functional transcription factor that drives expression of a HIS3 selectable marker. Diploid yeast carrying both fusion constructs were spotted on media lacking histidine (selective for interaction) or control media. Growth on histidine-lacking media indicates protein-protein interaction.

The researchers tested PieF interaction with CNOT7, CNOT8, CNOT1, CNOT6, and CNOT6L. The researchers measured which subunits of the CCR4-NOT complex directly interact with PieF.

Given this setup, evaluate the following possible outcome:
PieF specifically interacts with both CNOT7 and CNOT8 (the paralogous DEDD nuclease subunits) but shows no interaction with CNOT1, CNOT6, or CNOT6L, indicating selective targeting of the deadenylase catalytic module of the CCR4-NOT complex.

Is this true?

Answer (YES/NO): NO